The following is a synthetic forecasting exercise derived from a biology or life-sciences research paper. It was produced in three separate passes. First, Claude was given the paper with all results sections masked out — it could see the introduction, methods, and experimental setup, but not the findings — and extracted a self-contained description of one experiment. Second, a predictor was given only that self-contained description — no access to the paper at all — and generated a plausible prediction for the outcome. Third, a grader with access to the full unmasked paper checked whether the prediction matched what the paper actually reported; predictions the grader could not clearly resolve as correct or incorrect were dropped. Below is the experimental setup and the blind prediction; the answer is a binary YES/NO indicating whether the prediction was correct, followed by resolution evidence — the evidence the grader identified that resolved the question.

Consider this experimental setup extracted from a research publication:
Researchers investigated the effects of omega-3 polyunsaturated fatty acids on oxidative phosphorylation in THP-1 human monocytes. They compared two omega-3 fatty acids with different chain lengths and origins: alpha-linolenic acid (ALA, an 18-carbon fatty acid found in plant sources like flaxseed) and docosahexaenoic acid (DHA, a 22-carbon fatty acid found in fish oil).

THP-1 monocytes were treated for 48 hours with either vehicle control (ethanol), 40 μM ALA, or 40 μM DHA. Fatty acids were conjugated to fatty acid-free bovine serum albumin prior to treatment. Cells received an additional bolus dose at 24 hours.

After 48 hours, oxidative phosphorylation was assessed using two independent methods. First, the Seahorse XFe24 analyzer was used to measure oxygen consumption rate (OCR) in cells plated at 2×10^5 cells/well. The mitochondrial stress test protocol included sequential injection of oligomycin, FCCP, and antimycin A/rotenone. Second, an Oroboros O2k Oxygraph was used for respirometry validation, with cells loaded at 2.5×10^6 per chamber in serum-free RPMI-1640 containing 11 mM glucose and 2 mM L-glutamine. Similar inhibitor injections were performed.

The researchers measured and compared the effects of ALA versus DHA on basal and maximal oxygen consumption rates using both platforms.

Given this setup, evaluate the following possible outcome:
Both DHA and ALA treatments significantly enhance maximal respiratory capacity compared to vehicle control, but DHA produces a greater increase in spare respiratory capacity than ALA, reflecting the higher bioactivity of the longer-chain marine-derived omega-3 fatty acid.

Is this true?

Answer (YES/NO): NO